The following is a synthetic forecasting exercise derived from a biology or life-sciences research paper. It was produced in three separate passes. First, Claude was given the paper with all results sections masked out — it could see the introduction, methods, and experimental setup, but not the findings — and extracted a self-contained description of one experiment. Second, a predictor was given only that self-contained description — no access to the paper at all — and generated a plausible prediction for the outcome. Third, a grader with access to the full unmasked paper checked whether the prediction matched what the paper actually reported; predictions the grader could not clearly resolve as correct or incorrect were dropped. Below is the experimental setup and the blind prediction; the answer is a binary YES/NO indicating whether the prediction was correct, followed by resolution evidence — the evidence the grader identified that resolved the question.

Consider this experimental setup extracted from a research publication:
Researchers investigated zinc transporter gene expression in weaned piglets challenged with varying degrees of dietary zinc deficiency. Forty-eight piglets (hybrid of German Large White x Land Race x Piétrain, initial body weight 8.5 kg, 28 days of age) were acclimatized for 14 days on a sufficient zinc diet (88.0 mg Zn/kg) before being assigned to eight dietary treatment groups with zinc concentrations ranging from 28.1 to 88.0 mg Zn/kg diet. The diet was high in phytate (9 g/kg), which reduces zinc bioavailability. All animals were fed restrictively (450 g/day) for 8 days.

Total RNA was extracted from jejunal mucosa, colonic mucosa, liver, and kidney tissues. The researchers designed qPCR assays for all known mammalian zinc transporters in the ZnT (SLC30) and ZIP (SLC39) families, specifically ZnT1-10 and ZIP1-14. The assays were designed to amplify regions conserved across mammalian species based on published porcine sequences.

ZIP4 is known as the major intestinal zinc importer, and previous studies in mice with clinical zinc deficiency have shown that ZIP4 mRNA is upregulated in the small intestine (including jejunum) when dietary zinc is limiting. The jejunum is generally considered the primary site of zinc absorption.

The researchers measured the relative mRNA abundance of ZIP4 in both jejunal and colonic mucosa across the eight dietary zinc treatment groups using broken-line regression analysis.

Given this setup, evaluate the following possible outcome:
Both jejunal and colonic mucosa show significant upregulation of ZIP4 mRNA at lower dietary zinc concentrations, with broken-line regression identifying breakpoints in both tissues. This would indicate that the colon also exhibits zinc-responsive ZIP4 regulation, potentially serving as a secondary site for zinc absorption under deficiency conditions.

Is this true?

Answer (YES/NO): NO